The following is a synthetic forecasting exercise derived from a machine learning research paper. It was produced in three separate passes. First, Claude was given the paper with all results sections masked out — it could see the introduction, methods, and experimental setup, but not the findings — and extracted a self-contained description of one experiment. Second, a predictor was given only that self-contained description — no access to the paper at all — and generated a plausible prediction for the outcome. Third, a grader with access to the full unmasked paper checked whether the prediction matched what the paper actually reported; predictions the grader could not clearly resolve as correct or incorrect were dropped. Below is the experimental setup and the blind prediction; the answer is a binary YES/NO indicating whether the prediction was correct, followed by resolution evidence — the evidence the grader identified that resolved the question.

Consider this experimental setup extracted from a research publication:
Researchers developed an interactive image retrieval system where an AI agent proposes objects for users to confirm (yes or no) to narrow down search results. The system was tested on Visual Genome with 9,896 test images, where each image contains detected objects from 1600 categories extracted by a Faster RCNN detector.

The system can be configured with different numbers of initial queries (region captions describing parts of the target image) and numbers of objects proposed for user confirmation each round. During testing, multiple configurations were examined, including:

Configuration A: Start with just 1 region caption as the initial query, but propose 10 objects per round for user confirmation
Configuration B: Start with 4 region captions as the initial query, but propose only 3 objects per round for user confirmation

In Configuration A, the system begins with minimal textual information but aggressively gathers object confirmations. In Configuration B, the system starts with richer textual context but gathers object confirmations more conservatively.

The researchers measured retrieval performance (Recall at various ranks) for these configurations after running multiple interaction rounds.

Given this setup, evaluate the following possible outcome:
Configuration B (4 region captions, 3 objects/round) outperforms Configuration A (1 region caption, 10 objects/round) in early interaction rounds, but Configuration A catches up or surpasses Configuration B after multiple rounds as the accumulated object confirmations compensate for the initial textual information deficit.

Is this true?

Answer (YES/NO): NO